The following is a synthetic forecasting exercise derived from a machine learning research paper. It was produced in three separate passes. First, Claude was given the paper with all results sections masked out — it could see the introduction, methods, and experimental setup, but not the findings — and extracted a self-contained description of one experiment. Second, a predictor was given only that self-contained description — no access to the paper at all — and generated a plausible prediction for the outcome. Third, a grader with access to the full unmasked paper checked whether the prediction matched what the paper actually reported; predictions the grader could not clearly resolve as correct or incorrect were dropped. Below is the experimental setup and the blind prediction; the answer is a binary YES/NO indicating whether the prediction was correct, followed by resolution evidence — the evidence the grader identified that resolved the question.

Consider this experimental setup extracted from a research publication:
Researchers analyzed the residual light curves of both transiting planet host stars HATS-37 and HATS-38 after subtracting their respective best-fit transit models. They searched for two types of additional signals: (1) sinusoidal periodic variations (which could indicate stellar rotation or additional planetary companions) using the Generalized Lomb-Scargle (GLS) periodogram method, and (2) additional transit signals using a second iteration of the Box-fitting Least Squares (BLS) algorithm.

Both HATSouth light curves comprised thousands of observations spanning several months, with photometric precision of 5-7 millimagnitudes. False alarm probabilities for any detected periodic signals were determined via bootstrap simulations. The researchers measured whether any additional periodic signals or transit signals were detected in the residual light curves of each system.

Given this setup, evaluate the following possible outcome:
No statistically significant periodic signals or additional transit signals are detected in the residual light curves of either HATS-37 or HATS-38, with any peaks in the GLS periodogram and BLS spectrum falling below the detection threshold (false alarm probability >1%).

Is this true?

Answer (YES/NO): NO